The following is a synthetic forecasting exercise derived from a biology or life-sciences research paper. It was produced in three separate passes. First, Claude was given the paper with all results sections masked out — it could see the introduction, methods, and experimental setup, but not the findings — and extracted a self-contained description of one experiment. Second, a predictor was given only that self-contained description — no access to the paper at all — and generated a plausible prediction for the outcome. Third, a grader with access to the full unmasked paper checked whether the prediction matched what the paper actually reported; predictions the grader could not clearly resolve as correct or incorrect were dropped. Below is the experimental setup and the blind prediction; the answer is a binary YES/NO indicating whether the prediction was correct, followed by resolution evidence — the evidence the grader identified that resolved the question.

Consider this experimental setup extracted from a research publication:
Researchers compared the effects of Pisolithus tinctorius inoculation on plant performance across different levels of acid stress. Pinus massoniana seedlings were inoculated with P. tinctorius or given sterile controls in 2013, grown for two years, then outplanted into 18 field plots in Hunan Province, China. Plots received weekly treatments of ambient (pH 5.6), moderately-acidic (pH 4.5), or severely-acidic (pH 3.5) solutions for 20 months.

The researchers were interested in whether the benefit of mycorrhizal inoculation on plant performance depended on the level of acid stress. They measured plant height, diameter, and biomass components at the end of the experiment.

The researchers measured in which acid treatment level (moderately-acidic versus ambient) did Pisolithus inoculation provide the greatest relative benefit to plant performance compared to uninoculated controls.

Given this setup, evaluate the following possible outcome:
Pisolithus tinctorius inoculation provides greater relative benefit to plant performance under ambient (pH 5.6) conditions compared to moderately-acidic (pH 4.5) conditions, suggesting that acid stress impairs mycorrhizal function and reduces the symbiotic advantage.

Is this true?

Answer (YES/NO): NO